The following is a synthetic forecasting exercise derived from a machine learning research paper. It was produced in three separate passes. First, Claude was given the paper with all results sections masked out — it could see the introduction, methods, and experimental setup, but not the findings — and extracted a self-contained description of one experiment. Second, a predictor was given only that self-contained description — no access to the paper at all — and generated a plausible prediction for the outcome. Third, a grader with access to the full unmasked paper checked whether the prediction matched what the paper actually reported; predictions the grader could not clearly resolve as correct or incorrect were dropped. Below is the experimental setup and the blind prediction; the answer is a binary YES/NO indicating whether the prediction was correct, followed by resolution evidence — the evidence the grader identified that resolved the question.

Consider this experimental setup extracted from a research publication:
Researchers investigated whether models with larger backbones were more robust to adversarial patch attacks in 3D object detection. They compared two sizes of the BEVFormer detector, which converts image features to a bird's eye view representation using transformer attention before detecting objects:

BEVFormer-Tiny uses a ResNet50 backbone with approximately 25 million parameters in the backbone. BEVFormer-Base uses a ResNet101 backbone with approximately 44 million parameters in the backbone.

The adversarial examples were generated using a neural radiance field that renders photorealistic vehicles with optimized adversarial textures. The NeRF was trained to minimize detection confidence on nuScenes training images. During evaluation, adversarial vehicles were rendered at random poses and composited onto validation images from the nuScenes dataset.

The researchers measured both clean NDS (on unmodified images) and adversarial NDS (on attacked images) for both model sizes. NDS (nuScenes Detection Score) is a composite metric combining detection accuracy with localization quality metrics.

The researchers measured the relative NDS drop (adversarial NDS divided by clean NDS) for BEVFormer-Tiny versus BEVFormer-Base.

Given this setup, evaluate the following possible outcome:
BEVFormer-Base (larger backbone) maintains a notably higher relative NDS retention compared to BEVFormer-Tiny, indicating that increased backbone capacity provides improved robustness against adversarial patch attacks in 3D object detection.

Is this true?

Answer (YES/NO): YES